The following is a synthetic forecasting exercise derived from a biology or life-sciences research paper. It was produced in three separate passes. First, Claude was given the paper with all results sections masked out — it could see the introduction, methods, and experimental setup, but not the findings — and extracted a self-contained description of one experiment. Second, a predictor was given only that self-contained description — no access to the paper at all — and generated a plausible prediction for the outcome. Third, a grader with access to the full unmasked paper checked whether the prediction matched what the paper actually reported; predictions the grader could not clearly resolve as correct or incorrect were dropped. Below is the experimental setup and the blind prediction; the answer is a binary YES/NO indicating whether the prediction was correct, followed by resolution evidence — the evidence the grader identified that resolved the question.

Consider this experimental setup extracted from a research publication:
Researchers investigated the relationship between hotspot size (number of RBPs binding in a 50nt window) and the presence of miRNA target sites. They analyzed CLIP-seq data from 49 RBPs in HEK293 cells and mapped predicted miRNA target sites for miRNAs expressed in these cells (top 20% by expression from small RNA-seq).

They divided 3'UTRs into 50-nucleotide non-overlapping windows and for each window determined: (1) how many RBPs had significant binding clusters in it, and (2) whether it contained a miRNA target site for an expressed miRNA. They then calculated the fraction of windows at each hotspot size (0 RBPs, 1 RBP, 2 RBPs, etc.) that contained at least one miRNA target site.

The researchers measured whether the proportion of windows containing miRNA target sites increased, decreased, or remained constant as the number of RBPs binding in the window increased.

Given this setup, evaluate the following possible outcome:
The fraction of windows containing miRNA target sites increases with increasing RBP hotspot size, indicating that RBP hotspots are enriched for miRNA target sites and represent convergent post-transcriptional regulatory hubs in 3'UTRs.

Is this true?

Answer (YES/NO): YES